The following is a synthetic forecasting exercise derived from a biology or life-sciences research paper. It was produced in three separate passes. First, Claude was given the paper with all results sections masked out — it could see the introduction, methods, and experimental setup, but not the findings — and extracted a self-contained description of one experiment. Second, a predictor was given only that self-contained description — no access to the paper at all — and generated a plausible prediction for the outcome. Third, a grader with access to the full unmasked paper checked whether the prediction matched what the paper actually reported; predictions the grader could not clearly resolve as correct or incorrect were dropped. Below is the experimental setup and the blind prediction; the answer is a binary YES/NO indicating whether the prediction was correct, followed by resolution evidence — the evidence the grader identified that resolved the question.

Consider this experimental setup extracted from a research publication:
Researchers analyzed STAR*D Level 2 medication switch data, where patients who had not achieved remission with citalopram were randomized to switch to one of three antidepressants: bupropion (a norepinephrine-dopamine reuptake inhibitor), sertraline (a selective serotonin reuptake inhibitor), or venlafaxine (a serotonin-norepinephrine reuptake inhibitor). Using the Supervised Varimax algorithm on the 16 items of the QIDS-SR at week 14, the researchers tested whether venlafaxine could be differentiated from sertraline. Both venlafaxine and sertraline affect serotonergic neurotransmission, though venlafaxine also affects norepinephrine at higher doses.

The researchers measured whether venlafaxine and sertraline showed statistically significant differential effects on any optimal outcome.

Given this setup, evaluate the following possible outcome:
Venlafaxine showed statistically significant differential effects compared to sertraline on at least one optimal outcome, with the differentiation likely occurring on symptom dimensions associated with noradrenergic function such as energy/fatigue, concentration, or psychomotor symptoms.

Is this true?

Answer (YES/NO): NO